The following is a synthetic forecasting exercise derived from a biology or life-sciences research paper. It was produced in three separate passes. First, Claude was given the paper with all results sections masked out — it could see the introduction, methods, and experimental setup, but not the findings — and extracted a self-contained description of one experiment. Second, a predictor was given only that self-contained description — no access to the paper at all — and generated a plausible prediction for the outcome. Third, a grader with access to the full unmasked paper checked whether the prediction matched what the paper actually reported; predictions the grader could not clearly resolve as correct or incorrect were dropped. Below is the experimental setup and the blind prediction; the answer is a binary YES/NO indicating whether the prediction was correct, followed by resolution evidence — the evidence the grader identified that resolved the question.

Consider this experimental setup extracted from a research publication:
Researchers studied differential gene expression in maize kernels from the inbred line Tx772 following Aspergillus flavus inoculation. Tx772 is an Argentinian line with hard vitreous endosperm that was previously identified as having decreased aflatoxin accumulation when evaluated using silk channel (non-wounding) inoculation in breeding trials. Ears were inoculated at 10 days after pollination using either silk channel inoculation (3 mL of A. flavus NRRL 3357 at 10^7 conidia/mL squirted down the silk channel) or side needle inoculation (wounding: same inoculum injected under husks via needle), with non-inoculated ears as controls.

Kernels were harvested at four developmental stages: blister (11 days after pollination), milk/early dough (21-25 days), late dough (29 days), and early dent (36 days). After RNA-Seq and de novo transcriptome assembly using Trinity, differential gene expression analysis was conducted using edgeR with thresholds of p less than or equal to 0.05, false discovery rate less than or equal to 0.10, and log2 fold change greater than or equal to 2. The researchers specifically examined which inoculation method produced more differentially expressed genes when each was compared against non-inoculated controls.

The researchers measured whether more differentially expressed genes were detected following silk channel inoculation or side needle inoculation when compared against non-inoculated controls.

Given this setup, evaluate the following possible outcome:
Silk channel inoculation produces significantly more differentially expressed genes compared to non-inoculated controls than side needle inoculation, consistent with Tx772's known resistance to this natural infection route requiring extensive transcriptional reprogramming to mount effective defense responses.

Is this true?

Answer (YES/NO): NO